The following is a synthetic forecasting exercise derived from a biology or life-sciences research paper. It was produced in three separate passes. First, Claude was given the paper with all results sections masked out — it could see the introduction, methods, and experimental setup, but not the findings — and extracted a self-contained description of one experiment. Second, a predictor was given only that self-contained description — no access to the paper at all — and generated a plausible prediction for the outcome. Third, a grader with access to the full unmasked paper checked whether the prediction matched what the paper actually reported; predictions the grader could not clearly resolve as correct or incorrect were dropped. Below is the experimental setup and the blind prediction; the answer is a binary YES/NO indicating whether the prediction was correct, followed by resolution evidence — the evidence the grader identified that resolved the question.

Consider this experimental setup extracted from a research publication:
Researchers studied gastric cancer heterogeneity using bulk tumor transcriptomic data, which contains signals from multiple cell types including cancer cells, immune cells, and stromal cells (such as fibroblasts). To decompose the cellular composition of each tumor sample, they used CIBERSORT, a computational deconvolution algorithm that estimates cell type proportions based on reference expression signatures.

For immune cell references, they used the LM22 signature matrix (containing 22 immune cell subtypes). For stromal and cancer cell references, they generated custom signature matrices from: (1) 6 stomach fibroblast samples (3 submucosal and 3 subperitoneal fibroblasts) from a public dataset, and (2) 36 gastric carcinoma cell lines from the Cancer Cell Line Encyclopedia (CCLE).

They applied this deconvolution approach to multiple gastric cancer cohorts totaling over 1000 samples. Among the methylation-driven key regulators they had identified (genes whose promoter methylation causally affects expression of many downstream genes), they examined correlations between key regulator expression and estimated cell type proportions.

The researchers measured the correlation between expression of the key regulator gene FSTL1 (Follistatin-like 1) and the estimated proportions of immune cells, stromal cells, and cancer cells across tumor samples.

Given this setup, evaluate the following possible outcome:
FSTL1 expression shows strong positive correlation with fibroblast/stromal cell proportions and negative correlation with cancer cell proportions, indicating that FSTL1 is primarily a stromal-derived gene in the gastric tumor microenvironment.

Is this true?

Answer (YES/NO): NO